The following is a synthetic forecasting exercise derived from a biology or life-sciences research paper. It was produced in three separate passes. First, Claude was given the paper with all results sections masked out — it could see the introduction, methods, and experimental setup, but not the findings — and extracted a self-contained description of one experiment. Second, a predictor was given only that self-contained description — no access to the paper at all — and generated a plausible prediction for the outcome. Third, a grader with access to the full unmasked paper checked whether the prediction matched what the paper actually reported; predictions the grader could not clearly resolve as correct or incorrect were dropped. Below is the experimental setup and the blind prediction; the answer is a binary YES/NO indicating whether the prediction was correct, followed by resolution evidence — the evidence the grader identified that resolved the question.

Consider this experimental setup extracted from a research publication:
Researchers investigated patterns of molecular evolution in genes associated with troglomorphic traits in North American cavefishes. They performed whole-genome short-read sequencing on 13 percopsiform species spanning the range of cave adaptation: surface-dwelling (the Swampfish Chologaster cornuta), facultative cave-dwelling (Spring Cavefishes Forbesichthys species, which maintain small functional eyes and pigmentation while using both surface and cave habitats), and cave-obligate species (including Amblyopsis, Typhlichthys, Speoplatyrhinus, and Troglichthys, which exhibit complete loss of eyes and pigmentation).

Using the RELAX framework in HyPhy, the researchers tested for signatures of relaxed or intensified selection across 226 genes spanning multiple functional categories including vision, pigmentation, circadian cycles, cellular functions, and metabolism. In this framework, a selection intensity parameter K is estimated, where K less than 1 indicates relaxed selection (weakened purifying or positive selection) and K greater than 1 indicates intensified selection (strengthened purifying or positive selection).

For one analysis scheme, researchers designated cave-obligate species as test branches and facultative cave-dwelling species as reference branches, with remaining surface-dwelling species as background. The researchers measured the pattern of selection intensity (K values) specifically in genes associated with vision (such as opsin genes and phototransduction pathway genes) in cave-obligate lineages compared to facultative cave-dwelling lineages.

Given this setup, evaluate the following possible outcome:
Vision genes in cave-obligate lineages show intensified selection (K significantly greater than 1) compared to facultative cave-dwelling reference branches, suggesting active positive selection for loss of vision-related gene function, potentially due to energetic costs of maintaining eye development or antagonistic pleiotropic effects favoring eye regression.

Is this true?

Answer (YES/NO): NO